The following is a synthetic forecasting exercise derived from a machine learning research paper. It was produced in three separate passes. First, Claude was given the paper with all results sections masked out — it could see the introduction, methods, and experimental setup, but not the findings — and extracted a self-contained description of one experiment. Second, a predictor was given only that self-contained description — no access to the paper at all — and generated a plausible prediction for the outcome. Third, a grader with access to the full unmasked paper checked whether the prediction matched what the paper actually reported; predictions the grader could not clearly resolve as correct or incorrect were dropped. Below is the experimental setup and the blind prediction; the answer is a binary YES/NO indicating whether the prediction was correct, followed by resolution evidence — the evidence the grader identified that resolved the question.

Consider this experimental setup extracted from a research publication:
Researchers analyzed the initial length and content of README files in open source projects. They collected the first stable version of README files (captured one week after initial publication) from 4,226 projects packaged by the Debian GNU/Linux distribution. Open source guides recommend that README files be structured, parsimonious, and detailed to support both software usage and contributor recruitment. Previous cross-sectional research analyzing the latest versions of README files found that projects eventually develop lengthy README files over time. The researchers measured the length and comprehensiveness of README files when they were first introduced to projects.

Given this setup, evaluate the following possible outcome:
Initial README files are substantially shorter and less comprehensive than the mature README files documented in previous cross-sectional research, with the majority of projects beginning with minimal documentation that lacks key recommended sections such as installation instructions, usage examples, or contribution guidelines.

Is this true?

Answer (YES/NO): NO